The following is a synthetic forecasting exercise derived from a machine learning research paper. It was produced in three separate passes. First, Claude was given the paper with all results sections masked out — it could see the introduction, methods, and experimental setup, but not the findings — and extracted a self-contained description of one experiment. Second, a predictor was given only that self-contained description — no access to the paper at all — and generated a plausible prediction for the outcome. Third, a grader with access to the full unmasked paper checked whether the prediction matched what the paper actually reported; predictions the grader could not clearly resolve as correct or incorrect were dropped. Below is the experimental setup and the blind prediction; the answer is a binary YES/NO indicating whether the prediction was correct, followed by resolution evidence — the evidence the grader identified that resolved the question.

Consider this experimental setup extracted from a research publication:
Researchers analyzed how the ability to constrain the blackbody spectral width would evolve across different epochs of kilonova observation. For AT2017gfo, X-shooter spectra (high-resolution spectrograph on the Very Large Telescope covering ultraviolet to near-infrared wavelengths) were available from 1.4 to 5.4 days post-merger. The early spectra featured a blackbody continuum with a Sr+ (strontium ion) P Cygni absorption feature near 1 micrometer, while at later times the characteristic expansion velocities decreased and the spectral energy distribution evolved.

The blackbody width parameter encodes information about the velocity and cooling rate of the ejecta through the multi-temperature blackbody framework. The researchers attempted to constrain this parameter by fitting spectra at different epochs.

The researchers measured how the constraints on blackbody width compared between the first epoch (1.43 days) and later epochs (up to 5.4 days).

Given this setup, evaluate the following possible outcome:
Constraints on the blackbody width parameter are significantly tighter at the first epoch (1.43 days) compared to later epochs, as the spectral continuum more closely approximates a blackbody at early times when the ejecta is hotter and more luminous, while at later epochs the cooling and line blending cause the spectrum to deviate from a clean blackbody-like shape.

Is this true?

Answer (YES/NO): YES